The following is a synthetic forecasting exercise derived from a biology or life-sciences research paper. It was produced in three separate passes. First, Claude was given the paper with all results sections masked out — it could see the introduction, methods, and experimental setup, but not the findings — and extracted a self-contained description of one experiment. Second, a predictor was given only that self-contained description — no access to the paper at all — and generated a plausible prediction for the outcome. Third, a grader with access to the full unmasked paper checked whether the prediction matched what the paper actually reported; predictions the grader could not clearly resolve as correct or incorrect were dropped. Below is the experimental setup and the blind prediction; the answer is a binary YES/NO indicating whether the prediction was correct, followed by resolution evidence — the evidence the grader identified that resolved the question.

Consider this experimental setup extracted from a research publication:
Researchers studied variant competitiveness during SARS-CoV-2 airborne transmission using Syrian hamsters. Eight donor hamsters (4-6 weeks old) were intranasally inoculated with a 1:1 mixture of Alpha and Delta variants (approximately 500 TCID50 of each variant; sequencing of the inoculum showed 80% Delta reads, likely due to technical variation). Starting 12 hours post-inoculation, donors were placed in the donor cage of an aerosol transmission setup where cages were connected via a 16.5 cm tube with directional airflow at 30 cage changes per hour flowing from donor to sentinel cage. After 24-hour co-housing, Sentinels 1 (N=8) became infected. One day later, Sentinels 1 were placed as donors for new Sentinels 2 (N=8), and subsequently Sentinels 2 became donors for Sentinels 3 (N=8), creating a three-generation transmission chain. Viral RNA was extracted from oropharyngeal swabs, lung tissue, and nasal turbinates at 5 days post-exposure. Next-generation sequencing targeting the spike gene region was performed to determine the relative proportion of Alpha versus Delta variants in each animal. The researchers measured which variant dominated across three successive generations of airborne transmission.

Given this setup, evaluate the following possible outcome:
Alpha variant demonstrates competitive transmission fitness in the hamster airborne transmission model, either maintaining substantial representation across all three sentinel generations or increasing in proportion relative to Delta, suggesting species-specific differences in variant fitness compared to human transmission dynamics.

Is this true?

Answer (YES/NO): YES